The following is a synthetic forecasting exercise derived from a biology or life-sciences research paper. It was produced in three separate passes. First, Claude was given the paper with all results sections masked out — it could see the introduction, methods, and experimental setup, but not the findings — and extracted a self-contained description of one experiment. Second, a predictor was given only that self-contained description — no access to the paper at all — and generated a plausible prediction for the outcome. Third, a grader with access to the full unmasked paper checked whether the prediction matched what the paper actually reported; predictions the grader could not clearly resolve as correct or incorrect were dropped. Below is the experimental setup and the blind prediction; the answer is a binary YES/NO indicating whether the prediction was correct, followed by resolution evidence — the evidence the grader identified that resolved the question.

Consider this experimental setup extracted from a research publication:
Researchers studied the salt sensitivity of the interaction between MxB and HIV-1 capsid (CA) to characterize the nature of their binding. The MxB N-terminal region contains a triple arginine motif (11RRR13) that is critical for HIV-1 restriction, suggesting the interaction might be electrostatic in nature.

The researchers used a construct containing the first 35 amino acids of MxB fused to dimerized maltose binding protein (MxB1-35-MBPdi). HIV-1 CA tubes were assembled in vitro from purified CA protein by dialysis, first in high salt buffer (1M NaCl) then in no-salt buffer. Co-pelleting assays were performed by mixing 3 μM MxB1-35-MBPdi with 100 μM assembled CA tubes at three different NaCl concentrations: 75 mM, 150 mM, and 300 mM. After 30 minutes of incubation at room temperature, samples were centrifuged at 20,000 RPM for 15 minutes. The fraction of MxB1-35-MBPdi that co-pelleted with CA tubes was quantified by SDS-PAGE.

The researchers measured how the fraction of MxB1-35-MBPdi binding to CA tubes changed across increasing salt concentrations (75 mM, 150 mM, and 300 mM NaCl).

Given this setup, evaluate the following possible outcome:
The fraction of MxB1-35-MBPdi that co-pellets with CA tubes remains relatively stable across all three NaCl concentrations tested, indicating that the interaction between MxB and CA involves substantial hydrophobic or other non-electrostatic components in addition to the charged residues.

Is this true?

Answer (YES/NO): NO